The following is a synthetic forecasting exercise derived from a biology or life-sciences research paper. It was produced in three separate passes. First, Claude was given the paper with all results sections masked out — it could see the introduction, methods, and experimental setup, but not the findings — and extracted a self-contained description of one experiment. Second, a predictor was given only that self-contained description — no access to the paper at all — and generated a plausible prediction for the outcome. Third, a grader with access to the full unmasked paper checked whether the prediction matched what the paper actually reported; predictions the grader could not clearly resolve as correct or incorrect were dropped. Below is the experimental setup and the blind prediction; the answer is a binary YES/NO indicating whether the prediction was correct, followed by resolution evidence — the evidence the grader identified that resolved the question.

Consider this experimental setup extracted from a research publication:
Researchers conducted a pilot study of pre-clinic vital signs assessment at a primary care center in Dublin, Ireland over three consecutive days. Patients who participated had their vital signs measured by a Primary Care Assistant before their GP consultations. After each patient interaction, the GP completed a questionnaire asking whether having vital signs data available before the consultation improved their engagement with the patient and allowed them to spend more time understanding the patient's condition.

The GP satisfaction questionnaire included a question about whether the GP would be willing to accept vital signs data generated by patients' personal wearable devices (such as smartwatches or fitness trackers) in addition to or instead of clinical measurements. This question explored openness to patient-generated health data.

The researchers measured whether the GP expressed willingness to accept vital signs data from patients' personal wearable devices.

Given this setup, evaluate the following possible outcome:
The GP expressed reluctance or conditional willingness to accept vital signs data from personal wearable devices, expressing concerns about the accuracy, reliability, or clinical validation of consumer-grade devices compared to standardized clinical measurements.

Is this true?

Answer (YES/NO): NO